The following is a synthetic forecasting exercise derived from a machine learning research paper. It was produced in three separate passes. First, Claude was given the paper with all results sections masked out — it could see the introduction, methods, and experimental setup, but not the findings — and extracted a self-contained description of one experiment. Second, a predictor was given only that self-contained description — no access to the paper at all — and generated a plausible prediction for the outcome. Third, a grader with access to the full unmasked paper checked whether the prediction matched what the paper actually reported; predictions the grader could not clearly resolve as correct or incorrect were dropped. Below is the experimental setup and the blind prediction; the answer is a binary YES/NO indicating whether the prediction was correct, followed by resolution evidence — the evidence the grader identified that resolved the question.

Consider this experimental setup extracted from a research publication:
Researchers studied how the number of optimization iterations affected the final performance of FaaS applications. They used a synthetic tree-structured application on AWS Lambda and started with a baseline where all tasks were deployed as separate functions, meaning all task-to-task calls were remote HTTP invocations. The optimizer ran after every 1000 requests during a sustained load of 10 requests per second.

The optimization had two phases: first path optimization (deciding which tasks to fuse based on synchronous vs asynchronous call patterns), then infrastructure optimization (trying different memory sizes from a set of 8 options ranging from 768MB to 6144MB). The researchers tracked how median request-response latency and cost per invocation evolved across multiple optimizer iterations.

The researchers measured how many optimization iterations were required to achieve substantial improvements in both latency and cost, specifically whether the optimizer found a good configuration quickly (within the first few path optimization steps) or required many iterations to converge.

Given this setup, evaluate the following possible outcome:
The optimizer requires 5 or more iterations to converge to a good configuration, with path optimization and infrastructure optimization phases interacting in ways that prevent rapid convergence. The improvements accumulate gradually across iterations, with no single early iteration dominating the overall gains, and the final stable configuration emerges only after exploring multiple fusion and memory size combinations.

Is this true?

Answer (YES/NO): NO